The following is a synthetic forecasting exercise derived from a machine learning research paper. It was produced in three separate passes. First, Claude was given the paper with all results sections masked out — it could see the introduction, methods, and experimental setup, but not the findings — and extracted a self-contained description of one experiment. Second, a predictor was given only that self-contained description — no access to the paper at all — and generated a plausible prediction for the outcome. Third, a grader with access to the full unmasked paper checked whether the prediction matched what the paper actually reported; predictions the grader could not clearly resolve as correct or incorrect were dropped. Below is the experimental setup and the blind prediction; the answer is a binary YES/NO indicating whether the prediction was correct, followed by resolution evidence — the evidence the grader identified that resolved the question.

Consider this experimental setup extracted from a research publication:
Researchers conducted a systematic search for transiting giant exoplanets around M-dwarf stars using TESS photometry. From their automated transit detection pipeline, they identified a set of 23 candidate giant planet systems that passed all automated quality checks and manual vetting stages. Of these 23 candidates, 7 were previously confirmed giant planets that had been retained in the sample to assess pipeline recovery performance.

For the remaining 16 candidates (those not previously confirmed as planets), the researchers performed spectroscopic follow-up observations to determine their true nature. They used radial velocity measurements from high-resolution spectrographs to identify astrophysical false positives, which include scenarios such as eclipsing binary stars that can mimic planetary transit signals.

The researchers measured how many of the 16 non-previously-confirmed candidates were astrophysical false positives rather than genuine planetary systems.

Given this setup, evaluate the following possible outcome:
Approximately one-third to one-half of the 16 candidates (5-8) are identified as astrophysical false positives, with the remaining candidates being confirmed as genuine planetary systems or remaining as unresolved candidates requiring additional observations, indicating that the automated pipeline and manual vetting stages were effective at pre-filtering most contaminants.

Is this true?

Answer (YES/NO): NO